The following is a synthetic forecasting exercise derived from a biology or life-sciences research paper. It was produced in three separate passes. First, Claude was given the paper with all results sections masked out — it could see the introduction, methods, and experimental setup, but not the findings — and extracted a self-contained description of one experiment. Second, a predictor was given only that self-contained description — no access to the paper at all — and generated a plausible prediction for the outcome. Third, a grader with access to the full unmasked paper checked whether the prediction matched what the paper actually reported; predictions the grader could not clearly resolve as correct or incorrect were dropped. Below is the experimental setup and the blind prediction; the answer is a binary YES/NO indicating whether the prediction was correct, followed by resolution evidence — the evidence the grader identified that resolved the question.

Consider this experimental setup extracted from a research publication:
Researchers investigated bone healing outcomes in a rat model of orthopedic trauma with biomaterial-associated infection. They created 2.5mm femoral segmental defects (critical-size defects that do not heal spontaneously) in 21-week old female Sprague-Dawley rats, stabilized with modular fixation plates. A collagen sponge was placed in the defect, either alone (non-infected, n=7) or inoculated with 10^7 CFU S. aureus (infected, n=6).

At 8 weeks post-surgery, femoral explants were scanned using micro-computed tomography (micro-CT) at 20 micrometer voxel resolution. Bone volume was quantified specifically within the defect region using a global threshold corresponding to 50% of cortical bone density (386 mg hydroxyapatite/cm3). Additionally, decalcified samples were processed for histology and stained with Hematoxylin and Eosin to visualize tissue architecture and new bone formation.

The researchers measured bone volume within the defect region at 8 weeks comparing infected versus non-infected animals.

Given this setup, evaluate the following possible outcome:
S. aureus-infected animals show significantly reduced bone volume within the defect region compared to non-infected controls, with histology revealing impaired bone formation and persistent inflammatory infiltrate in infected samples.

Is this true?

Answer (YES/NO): NO